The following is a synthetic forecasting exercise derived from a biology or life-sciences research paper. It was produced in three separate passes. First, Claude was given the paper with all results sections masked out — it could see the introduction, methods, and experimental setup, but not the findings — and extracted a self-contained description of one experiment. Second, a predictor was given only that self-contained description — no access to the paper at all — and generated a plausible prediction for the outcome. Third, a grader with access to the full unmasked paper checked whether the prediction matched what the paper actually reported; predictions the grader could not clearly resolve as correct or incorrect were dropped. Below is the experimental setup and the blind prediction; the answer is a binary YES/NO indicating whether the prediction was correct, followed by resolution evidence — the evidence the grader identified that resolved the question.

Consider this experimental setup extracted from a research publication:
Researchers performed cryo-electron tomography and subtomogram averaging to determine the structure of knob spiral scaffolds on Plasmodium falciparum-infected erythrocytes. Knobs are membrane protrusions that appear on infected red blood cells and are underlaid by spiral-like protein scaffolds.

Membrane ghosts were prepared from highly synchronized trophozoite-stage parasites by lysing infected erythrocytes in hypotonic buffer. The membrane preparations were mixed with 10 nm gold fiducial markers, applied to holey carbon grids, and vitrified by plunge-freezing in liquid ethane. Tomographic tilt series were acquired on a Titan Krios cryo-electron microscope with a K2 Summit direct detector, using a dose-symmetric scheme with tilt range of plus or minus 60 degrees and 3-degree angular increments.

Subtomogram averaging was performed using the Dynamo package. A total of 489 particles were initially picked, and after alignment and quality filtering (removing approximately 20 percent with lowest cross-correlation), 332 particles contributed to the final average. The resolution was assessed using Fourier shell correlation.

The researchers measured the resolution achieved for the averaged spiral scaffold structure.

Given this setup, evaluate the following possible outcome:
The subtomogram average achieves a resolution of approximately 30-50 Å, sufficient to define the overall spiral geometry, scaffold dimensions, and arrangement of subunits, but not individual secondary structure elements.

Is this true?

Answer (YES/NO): YES